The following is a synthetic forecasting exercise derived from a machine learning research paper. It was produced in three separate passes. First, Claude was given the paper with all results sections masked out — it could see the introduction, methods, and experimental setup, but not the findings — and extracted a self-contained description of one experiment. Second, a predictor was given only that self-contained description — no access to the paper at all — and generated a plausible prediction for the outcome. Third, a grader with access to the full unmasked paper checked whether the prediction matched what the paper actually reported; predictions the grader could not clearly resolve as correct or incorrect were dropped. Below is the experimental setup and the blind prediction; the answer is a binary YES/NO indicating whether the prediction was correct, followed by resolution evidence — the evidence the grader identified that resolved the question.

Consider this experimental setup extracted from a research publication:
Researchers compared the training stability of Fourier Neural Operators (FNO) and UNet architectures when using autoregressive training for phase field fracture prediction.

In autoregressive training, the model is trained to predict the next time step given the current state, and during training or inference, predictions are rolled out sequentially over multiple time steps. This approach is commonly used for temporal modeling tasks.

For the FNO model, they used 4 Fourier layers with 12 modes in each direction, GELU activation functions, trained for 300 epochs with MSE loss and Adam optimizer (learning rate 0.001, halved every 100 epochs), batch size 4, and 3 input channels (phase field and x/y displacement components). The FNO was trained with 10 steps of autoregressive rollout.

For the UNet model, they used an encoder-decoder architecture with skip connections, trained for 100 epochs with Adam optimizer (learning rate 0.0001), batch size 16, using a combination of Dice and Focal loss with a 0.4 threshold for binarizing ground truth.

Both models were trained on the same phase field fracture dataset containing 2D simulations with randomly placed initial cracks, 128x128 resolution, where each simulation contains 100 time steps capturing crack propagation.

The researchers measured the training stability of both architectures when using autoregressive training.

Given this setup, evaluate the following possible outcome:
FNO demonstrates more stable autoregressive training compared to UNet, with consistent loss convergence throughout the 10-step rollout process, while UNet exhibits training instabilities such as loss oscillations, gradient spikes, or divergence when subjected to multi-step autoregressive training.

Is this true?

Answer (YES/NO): YES